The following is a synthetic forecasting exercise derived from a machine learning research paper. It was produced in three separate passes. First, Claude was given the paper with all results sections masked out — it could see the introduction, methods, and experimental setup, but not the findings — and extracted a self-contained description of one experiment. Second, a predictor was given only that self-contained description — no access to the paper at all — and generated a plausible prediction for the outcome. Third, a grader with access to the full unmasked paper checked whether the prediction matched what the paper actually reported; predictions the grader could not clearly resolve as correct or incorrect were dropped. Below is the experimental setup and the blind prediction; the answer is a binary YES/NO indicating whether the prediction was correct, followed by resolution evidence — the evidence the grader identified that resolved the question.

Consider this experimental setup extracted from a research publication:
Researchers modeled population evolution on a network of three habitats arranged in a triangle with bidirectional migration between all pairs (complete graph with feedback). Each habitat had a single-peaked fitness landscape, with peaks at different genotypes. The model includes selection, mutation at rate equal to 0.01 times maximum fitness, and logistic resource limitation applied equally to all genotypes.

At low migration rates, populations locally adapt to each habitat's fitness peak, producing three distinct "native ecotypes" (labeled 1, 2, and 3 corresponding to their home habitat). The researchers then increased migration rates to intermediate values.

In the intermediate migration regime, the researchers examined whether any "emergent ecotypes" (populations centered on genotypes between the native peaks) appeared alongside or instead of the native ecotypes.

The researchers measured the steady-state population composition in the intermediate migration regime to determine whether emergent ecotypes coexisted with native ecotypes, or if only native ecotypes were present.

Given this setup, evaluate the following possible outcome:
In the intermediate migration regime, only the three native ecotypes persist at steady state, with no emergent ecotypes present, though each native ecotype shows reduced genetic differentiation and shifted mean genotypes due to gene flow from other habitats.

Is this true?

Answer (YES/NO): NO